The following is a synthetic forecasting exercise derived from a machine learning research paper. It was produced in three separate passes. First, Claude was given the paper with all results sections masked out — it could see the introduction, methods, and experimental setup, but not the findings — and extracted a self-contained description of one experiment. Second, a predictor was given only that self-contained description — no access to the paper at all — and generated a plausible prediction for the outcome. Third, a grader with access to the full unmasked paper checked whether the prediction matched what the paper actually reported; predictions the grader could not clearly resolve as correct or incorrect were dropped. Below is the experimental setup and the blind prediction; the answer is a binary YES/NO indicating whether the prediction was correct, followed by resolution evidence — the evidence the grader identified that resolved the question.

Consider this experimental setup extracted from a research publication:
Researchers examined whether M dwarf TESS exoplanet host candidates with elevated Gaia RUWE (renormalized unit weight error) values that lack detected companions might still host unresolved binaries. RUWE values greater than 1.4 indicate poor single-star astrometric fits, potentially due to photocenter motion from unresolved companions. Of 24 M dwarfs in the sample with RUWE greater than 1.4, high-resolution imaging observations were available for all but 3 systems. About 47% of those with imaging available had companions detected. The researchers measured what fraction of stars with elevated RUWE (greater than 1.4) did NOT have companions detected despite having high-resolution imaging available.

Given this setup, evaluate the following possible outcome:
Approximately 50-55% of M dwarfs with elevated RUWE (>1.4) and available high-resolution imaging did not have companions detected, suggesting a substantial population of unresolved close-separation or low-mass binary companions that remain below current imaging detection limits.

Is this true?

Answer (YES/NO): YES